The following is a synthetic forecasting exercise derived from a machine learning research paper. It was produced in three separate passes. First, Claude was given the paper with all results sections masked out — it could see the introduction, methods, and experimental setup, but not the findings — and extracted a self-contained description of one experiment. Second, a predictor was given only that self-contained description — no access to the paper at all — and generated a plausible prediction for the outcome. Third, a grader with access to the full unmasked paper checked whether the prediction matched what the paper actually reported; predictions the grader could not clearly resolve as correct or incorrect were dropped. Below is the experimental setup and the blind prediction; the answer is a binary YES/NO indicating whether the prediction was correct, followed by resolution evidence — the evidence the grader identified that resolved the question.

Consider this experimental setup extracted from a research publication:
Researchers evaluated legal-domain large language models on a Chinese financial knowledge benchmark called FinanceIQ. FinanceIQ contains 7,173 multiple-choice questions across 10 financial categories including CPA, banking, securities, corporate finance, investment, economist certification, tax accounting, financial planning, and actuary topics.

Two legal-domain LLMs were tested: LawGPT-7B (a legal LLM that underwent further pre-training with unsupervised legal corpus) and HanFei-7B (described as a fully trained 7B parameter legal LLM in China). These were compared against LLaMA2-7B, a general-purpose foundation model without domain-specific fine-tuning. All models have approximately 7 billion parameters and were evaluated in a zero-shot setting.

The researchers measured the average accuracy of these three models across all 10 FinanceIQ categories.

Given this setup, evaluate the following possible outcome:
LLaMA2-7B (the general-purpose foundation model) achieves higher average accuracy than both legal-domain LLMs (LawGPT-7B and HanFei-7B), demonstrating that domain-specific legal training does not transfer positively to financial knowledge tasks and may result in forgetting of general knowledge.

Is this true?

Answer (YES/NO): NO